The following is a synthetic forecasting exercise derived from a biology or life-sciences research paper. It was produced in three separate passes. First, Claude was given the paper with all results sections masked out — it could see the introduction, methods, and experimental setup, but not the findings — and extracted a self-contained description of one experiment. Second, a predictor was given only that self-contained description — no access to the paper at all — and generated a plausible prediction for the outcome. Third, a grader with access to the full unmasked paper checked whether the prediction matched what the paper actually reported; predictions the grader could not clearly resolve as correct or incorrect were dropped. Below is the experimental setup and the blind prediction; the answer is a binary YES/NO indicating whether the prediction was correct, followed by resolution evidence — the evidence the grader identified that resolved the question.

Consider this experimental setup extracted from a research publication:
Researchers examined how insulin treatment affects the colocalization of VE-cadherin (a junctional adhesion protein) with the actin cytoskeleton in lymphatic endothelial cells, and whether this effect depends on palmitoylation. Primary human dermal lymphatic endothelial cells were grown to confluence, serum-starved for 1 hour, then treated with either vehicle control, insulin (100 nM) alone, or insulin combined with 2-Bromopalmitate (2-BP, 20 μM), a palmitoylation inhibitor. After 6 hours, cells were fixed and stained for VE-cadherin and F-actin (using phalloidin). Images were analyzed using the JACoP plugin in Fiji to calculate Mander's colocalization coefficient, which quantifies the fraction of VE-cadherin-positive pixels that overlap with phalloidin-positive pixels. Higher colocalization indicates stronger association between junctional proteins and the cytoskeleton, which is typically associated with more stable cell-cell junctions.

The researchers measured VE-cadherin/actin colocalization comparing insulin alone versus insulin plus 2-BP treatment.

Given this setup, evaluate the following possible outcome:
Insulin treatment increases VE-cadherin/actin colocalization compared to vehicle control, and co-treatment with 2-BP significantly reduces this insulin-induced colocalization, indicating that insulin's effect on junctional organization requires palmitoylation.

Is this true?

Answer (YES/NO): YES